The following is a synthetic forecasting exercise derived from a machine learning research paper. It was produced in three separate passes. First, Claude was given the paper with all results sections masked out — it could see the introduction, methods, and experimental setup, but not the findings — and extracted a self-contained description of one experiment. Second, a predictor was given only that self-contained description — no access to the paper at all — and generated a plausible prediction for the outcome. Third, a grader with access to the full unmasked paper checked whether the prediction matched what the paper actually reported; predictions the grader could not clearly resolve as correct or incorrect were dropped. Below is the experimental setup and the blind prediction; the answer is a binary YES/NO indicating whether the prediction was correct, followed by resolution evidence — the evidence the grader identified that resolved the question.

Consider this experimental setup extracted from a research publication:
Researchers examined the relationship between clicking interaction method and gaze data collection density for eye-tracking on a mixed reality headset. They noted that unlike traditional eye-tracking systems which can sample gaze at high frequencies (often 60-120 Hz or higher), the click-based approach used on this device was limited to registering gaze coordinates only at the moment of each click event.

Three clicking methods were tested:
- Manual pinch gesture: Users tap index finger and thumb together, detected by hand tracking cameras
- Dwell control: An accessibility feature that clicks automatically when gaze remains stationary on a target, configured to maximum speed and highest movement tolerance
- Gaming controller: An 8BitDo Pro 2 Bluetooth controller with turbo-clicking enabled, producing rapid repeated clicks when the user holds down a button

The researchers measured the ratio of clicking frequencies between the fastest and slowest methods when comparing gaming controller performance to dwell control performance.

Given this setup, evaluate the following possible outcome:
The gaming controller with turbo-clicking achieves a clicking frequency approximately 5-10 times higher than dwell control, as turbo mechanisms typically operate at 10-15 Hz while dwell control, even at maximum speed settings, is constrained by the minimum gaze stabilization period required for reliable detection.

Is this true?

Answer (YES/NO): NO